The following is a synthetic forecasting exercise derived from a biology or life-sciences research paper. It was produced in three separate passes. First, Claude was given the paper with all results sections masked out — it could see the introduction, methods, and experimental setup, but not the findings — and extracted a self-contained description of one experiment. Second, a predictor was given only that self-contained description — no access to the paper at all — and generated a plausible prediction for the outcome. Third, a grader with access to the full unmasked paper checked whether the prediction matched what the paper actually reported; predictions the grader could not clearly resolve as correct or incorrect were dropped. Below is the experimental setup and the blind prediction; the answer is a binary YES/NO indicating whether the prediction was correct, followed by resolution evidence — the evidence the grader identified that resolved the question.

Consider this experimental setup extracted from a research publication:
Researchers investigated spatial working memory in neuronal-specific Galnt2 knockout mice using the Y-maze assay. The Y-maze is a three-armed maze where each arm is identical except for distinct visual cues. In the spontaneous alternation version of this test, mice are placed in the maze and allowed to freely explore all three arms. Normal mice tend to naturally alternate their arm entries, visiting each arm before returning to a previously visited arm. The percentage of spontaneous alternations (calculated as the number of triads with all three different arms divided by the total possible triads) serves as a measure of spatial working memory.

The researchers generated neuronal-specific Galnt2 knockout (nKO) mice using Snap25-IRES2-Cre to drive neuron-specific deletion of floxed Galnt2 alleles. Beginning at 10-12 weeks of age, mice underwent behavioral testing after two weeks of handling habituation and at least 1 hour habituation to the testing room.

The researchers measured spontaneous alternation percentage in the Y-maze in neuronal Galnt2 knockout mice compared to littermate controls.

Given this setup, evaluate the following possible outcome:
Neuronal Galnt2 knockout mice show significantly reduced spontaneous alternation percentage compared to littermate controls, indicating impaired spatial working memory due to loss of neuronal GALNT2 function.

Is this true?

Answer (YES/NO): NO